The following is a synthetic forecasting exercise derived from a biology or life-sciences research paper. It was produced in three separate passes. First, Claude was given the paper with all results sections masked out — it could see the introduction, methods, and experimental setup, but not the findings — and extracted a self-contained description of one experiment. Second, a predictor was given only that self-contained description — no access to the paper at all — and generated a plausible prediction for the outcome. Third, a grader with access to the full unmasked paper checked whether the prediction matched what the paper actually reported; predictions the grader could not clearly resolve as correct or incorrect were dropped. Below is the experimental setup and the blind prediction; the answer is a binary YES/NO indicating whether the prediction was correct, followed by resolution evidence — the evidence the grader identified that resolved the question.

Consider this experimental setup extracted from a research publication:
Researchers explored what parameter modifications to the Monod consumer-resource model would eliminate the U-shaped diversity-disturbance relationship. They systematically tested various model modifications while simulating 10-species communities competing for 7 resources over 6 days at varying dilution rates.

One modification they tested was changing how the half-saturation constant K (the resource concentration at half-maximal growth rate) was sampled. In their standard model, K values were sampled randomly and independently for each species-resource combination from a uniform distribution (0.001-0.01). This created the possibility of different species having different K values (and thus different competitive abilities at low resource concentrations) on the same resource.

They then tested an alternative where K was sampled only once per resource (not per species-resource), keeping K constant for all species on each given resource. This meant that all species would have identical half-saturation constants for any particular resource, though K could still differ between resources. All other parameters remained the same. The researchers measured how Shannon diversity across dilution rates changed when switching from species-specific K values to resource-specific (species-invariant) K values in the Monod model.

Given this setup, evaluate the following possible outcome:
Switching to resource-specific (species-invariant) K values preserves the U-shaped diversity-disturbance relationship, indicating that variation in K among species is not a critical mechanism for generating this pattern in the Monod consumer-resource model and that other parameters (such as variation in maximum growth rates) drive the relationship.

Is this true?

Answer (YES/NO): NO